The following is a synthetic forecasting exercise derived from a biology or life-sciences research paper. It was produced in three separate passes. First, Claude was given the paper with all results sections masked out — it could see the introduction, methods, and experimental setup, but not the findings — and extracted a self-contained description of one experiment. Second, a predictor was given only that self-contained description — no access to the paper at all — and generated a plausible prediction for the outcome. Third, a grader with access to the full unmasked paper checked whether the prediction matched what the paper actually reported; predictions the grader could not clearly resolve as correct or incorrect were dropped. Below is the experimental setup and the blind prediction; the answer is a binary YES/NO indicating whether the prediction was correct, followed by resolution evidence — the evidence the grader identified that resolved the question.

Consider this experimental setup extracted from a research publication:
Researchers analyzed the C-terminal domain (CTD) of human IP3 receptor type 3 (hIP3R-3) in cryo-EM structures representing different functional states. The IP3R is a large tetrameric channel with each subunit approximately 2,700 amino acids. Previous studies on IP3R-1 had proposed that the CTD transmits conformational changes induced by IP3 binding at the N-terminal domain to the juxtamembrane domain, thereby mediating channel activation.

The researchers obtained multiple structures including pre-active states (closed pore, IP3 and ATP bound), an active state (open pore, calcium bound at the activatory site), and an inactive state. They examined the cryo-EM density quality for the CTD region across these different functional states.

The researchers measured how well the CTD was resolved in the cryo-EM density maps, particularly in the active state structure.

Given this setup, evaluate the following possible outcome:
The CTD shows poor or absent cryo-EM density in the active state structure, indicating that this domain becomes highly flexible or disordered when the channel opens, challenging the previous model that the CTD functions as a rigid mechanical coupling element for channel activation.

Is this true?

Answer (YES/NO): YES